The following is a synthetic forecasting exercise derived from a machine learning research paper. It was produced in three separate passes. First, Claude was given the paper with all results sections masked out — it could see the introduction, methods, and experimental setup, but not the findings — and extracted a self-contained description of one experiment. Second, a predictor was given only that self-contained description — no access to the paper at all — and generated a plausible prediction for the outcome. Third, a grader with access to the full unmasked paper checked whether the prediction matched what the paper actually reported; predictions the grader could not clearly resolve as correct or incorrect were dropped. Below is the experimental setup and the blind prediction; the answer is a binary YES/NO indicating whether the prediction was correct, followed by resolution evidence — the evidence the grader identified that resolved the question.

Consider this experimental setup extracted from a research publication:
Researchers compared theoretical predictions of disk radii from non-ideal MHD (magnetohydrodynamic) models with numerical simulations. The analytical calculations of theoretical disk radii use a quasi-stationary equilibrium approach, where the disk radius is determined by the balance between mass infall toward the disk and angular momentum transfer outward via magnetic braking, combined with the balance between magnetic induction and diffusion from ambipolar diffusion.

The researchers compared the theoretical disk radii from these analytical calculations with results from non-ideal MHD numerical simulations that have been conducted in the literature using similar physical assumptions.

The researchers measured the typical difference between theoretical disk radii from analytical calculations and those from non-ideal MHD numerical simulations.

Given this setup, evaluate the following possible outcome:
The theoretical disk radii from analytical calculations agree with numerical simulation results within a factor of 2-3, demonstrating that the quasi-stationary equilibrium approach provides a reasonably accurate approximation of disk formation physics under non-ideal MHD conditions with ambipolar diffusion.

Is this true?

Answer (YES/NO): YES